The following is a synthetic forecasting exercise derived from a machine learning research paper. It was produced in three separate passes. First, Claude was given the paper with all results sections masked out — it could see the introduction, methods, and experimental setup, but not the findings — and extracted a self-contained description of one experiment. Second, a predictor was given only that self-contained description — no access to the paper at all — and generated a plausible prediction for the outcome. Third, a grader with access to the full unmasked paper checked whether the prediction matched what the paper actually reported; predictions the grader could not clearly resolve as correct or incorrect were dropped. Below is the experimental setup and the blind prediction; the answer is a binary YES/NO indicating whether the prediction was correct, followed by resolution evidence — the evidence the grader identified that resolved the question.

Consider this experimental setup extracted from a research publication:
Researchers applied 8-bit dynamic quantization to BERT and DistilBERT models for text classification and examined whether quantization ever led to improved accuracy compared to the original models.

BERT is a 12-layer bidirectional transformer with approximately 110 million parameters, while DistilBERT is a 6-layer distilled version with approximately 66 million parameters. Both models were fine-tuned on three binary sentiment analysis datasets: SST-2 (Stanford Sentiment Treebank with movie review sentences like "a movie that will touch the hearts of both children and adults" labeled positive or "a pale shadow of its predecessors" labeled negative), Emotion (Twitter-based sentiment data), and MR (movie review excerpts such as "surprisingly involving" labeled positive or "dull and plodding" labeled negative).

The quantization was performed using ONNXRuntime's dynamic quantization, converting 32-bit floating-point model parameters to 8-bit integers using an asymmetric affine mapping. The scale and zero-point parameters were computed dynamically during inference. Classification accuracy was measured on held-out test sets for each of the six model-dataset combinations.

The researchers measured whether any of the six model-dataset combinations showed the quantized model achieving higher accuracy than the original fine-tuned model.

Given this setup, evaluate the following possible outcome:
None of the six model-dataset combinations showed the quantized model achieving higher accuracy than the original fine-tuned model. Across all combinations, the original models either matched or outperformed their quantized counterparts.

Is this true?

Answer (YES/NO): NO